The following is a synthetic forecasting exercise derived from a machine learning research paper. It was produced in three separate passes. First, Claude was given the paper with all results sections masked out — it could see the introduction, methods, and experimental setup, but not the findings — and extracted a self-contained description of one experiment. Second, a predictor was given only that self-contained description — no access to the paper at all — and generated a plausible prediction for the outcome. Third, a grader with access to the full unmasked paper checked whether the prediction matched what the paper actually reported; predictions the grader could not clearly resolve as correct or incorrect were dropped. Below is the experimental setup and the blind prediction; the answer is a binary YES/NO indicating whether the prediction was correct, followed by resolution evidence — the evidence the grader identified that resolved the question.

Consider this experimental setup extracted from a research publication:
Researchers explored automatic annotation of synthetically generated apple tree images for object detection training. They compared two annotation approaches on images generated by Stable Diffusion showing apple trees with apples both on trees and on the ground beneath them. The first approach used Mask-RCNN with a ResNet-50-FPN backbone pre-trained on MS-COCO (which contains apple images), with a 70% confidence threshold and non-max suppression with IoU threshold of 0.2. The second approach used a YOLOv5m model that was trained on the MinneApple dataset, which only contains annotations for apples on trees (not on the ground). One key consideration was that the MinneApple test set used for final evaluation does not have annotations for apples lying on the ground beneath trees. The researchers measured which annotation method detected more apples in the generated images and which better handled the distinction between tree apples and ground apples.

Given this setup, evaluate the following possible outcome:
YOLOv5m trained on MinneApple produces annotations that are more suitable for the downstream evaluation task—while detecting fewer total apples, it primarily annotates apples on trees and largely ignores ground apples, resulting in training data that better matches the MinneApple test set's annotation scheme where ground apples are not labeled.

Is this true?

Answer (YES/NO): NO